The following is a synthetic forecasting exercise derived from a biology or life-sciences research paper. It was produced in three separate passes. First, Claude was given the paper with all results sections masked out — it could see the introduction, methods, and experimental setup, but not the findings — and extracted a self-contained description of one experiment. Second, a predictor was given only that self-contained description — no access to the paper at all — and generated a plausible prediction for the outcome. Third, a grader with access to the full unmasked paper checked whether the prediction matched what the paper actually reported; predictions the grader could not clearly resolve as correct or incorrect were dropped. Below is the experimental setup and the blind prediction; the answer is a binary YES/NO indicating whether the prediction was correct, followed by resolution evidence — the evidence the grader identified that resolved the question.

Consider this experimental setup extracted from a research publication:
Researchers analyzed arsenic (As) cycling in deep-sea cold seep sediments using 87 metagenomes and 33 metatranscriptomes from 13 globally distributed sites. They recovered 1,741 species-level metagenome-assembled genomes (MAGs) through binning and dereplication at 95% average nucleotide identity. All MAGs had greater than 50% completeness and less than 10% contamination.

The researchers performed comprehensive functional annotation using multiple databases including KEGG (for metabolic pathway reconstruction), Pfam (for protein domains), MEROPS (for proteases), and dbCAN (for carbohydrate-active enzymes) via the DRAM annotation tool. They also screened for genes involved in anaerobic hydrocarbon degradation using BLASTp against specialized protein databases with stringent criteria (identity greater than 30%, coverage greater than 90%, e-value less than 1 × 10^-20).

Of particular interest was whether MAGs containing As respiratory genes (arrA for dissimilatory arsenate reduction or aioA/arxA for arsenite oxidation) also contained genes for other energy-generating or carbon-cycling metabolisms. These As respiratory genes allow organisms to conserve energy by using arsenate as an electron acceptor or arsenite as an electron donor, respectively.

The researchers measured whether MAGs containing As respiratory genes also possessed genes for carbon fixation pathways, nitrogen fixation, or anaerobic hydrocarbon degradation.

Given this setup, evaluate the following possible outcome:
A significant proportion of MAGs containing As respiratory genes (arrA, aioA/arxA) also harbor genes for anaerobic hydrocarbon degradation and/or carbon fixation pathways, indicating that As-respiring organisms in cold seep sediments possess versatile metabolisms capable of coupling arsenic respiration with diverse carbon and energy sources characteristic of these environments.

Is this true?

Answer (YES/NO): YES